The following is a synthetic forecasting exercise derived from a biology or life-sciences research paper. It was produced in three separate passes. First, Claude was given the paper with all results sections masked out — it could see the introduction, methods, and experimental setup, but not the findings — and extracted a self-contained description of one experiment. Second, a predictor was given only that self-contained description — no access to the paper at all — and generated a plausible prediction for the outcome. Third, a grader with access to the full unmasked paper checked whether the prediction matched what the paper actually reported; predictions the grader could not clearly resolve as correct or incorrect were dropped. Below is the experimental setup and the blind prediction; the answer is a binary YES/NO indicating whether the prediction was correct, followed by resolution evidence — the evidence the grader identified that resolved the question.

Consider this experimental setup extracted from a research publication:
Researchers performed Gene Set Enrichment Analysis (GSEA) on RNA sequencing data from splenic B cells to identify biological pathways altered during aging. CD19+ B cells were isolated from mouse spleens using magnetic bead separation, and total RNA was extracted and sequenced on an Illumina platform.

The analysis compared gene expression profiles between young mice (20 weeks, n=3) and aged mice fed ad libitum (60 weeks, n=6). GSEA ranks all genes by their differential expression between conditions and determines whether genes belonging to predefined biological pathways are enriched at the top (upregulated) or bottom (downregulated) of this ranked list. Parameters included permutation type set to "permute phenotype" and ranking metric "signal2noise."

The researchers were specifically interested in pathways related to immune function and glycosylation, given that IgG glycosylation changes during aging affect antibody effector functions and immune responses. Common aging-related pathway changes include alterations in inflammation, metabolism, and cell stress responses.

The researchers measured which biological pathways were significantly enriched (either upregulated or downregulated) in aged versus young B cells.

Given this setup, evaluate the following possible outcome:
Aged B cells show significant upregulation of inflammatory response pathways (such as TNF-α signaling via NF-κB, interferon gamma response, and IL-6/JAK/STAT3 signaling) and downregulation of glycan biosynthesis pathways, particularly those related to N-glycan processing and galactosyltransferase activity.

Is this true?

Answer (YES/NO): NO